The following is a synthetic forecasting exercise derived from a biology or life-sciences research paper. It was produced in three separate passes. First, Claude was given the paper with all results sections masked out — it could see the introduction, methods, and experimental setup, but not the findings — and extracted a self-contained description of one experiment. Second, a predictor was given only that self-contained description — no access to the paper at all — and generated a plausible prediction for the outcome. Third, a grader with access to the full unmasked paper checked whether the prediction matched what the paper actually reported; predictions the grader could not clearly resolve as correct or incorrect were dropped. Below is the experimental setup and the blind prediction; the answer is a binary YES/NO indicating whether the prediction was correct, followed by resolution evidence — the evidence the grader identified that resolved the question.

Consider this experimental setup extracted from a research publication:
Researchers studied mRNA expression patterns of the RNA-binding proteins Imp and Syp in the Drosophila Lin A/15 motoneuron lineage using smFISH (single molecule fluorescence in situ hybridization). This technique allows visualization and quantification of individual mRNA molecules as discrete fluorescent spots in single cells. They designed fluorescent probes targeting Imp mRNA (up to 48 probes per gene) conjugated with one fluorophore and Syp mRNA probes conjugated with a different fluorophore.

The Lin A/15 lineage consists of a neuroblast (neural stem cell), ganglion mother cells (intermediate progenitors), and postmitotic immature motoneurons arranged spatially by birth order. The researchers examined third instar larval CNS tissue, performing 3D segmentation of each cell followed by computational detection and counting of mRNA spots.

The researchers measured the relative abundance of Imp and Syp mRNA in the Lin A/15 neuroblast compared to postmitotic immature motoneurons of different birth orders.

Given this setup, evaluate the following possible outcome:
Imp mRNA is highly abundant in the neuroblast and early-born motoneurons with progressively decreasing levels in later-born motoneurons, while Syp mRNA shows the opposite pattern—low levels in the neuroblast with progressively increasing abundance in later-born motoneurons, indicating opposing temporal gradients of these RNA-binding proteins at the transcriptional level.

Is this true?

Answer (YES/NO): YES